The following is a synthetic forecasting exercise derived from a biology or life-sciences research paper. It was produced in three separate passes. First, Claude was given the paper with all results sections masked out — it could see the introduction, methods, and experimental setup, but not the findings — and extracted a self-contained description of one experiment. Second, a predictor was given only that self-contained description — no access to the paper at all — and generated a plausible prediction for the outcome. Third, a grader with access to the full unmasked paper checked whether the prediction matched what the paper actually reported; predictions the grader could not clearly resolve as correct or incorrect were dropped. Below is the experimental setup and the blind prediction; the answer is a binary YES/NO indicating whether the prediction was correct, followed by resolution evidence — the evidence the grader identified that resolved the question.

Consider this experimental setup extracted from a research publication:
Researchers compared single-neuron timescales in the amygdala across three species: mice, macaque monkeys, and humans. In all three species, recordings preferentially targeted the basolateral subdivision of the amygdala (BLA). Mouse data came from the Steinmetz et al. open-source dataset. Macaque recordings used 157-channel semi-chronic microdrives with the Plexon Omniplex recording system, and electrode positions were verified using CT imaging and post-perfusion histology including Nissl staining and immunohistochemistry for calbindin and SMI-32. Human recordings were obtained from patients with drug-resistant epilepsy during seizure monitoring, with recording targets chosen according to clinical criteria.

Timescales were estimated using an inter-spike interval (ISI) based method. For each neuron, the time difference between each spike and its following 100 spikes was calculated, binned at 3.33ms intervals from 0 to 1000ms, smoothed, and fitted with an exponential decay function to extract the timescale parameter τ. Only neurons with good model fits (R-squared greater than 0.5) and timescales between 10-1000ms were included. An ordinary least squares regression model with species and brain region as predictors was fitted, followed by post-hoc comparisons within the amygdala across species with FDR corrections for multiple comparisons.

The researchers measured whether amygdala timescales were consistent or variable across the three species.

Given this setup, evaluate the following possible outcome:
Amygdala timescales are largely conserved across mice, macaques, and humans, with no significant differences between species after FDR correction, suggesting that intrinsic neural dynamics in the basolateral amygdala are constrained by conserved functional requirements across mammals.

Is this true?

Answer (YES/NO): NO